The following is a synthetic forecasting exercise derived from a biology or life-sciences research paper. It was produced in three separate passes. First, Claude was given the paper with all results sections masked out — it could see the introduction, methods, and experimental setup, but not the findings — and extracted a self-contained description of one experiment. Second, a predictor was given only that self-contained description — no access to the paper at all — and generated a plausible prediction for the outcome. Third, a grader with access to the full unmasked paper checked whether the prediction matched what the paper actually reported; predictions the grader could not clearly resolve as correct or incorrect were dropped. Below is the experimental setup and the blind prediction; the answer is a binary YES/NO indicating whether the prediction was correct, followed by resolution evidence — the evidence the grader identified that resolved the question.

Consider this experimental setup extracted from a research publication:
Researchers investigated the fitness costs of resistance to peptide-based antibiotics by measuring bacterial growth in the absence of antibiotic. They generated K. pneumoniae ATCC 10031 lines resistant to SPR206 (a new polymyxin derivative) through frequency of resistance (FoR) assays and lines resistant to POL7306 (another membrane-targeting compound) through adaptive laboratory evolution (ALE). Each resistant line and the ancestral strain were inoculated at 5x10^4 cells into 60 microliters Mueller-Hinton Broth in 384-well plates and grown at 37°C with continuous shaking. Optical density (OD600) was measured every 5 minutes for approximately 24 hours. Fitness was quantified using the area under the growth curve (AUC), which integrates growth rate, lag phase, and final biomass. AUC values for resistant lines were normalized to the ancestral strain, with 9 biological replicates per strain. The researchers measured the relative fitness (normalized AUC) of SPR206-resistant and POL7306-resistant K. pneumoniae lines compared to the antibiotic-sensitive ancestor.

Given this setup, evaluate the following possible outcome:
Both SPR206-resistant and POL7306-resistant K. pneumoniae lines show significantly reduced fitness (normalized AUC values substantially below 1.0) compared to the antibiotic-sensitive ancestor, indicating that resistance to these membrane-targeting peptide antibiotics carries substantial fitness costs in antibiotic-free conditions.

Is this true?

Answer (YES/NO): NO